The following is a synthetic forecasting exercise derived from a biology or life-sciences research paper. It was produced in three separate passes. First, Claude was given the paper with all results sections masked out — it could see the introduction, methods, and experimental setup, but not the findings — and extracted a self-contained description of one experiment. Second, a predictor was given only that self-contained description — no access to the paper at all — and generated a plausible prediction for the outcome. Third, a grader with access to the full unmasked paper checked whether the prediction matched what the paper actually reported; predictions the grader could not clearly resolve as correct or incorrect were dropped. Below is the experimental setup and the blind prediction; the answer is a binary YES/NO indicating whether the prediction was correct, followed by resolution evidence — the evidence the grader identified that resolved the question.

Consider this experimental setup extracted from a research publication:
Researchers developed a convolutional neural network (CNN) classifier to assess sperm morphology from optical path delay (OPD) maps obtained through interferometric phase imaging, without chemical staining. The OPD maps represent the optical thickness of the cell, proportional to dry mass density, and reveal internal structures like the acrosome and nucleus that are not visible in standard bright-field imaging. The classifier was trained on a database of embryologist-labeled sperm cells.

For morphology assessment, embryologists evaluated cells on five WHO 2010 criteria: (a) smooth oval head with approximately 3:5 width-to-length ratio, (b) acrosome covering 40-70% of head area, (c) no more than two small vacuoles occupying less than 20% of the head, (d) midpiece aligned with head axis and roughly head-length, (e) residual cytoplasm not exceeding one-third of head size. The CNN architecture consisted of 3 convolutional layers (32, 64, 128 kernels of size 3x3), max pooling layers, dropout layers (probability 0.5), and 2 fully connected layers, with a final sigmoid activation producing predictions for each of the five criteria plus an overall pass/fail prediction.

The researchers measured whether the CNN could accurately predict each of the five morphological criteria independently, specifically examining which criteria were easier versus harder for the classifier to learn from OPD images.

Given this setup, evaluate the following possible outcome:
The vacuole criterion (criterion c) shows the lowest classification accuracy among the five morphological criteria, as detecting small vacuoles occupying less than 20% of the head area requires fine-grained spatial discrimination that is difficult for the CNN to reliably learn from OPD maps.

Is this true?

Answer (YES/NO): NO